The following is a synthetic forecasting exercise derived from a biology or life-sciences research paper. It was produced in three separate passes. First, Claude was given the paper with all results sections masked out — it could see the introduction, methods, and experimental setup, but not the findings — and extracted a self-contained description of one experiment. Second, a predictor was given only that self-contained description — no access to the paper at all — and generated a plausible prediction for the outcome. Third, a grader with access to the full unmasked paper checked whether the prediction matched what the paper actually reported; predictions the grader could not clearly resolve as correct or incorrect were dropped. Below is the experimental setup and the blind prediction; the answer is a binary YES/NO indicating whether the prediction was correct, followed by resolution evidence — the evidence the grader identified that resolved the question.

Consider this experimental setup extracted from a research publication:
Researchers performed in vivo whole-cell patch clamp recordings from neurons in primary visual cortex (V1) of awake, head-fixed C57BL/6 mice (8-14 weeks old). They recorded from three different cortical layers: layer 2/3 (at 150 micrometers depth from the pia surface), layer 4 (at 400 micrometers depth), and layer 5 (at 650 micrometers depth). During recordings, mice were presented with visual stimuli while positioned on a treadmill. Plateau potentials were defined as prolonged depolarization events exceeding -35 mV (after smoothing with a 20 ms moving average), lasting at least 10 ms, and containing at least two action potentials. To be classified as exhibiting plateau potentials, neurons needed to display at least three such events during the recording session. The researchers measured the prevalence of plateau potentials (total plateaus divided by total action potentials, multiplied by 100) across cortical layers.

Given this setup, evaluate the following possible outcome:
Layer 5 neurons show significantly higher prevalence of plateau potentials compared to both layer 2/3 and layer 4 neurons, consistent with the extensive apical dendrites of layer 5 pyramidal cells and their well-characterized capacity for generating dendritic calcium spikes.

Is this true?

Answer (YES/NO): YES